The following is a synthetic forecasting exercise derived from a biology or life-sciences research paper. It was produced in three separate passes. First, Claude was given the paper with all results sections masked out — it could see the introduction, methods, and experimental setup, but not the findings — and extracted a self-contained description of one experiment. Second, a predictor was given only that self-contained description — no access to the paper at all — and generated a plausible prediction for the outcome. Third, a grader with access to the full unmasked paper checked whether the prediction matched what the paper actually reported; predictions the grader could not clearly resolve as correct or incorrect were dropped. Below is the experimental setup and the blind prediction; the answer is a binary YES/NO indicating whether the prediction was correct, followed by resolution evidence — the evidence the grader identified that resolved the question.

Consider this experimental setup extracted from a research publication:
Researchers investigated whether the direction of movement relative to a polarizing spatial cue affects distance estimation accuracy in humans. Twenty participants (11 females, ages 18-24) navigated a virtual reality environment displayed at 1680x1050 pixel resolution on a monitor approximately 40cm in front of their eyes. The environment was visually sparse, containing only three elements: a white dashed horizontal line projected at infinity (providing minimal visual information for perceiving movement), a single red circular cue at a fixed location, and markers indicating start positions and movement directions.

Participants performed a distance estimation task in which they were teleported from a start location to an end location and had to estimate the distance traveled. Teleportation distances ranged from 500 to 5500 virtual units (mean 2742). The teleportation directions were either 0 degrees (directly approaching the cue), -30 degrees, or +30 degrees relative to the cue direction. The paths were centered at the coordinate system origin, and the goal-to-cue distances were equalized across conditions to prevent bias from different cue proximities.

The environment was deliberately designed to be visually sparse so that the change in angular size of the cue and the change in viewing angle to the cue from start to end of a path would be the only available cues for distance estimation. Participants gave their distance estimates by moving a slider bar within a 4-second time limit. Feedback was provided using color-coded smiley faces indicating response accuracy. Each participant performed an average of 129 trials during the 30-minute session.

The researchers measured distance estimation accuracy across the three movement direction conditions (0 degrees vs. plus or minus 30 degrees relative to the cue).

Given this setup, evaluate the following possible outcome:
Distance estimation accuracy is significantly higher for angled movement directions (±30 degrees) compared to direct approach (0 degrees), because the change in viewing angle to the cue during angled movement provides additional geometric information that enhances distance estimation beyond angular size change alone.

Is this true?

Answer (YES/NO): YES